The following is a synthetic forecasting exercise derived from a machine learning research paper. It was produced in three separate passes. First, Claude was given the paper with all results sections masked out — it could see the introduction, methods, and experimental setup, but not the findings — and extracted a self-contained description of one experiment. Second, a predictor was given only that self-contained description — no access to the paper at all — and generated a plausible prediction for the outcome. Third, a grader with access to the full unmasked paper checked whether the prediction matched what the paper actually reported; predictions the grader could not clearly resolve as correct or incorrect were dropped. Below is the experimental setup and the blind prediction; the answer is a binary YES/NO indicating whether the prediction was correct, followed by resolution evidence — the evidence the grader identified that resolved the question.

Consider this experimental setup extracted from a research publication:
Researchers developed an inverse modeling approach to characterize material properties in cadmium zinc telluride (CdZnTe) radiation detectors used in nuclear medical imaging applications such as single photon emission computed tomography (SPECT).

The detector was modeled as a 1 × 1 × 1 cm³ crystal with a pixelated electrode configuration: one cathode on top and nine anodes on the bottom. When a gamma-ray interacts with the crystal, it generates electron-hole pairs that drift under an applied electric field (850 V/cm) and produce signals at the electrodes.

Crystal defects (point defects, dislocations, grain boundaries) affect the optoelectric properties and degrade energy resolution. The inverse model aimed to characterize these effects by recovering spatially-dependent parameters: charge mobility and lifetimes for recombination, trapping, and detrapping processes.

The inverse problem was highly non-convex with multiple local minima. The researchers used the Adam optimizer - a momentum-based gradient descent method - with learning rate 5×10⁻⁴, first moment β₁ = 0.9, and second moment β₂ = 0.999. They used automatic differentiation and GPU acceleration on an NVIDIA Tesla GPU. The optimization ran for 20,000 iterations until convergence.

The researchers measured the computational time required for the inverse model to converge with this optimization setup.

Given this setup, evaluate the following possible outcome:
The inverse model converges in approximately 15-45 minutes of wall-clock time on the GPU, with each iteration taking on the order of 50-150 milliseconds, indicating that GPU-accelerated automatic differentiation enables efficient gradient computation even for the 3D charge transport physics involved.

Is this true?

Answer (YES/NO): NO